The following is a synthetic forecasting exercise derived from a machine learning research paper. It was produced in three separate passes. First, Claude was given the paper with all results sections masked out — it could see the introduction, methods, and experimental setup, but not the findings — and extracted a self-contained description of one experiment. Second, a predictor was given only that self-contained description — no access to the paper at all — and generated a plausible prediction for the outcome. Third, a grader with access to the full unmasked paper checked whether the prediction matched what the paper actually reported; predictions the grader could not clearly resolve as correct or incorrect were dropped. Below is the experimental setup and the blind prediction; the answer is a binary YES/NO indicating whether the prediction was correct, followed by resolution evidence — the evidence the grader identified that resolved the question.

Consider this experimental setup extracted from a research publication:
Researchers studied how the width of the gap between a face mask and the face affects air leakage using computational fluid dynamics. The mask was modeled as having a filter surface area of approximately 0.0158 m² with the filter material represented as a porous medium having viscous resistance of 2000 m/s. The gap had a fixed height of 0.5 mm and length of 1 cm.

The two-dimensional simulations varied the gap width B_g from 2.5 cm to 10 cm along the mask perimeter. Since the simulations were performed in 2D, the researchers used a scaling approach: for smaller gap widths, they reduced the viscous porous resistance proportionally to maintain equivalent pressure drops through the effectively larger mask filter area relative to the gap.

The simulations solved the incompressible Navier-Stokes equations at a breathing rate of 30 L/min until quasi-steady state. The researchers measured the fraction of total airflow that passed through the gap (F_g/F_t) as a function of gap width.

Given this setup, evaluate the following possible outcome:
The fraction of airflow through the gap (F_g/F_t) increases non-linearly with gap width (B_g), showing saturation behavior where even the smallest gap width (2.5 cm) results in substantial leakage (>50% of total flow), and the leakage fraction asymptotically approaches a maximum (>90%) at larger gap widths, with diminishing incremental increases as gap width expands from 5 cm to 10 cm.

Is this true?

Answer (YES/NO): NO